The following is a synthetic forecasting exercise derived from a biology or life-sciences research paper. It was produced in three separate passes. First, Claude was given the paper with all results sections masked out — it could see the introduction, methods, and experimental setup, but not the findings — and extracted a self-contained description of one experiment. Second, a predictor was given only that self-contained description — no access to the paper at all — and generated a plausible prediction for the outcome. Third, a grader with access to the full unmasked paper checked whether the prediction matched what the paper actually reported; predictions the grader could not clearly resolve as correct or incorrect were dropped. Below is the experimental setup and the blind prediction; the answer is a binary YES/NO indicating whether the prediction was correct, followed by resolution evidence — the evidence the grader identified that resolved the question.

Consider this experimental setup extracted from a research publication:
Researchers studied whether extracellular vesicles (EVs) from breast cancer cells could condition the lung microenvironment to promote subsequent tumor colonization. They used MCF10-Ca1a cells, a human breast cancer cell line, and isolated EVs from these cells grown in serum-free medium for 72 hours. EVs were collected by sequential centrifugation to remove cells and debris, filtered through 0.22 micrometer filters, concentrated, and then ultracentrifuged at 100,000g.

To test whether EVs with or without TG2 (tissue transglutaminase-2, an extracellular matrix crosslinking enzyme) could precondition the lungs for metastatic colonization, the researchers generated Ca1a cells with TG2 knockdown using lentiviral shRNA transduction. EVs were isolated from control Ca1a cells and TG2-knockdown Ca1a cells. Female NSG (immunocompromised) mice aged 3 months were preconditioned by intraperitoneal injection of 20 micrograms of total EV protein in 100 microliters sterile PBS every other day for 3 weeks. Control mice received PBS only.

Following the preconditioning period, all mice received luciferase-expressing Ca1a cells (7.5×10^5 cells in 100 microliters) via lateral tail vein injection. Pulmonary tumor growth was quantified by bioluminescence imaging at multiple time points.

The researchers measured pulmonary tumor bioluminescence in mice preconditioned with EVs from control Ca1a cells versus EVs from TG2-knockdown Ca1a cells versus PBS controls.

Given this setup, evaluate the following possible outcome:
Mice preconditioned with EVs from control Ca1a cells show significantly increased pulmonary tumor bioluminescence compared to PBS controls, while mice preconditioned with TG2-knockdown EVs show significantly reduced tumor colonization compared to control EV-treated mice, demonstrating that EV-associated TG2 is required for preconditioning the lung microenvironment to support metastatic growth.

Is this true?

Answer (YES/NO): YES